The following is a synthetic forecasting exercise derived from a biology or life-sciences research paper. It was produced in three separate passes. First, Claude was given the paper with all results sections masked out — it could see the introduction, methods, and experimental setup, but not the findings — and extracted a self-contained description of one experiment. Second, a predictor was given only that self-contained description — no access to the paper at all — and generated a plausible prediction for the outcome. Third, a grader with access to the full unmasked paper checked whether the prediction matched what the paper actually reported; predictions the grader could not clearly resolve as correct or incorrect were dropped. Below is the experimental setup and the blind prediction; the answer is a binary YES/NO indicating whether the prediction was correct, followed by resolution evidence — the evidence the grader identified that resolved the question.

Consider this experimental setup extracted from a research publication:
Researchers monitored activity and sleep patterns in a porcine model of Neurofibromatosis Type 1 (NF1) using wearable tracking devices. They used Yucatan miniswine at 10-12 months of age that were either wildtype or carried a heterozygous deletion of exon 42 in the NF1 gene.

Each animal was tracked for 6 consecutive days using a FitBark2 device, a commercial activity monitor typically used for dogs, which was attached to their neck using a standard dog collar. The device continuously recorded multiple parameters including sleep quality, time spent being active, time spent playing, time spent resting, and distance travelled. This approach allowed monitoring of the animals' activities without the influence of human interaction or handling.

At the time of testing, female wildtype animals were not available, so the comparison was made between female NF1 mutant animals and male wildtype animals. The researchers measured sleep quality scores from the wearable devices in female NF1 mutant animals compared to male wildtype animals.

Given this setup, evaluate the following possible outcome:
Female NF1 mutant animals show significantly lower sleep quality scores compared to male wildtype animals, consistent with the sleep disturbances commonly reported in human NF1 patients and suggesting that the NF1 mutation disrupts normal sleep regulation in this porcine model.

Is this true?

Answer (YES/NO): YES